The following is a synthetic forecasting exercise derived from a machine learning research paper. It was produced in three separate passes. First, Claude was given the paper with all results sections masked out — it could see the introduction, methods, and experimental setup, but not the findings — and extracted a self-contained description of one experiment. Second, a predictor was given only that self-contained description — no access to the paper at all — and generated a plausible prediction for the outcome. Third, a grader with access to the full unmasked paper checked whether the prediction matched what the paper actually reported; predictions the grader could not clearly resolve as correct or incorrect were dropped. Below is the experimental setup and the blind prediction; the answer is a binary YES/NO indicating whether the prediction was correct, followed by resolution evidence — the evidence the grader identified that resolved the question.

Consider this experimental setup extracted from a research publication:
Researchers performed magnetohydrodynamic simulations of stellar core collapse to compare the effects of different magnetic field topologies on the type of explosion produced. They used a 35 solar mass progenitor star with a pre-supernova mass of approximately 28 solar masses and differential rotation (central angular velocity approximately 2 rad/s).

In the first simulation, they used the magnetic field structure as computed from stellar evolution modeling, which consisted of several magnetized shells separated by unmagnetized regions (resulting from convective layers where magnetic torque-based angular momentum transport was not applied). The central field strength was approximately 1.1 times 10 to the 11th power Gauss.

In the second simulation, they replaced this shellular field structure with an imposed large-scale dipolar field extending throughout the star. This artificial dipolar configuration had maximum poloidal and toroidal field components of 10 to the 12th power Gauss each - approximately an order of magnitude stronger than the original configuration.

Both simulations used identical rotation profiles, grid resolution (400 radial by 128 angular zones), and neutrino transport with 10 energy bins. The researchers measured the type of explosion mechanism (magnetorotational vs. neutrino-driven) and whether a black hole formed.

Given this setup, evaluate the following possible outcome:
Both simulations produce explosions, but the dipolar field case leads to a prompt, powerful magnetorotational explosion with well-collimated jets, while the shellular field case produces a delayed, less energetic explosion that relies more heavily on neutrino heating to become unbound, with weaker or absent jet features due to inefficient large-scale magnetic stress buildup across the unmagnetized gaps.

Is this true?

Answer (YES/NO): NO